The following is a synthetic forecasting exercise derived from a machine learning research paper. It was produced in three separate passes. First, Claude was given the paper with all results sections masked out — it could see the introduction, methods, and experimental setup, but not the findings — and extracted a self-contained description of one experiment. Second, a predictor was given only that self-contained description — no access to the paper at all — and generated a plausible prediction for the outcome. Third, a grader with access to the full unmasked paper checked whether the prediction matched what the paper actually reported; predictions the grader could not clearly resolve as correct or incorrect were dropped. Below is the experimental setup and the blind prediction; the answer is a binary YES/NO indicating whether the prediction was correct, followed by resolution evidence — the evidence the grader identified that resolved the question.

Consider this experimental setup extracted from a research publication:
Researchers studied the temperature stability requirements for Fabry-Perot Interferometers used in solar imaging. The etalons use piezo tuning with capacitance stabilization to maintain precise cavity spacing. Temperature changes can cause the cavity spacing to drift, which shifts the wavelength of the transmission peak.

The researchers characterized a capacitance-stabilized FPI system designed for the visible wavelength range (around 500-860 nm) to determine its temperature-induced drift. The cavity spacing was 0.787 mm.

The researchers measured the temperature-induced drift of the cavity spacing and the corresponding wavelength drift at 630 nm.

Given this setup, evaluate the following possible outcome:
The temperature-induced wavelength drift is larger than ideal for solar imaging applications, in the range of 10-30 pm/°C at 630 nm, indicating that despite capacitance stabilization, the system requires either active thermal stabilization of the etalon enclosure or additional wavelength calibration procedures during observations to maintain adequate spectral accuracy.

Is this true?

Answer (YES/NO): NO